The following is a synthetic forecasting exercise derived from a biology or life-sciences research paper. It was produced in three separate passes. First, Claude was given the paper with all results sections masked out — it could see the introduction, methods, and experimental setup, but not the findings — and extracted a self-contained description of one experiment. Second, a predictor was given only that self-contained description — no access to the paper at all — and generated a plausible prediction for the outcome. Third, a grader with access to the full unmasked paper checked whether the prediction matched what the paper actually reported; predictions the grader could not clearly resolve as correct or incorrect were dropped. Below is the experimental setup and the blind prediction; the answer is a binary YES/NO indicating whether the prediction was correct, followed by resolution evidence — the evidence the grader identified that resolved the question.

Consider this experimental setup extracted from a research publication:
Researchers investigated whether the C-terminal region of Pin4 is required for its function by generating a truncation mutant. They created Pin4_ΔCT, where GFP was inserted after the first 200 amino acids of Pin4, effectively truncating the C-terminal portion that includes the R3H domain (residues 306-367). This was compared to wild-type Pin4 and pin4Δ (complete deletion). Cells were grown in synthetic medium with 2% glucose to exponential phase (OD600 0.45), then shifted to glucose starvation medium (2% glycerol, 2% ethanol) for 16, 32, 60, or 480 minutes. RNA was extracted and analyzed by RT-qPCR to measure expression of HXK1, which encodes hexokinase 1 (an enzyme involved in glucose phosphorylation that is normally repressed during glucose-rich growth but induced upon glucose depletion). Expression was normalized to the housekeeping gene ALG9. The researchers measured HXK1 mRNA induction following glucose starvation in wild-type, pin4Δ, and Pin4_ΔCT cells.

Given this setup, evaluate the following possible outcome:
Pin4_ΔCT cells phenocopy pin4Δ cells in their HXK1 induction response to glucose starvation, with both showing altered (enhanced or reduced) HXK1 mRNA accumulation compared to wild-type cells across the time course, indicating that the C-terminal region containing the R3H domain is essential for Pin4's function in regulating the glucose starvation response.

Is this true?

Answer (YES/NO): YES